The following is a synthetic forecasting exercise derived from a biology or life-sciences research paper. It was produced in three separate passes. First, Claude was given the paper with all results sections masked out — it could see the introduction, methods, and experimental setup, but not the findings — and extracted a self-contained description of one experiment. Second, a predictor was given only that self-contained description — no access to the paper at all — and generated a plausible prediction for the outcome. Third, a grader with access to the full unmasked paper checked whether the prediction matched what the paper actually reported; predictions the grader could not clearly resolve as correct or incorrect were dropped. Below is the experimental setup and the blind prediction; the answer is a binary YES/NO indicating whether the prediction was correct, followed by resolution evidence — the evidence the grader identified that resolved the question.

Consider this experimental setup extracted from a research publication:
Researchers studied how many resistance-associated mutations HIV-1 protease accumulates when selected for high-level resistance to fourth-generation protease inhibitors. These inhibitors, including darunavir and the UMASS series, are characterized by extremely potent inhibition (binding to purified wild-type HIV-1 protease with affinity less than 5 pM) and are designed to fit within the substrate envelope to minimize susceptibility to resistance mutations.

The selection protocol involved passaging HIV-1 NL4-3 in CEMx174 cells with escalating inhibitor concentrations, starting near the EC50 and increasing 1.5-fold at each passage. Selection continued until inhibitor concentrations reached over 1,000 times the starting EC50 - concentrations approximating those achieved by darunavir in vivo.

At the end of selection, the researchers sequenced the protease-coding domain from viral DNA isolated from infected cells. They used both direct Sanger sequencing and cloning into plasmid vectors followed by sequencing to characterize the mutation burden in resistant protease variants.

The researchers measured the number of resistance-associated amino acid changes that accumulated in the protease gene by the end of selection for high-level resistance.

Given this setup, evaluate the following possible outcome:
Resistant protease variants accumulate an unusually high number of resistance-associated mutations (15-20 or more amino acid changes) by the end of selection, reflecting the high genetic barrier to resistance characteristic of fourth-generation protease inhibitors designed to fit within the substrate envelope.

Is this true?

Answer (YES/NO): NO